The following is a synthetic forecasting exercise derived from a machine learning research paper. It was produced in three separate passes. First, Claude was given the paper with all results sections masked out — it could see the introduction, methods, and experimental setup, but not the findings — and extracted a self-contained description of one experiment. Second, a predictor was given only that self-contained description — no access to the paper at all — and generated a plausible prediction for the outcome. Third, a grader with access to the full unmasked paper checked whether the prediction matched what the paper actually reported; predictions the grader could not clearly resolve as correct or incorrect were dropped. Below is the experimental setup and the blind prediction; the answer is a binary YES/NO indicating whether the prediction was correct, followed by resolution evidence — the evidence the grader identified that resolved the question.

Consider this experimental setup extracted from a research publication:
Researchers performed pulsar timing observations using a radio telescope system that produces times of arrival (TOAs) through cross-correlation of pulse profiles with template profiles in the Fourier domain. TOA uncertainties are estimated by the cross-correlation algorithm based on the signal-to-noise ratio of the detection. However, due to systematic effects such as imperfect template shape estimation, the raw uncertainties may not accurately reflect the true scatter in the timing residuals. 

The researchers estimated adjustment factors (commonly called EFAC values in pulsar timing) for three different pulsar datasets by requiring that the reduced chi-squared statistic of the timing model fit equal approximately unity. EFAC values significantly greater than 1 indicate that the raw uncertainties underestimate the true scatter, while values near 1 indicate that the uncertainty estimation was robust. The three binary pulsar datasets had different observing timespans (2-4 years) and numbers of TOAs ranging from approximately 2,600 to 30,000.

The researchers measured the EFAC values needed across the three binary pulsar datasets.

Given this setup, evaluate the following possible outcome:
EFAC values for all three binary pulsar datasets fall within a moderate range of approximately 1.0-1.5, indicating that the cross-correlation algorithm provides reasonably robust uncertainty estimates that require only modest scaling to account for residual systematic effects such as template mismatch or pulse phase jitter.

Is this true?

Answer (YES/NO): YES